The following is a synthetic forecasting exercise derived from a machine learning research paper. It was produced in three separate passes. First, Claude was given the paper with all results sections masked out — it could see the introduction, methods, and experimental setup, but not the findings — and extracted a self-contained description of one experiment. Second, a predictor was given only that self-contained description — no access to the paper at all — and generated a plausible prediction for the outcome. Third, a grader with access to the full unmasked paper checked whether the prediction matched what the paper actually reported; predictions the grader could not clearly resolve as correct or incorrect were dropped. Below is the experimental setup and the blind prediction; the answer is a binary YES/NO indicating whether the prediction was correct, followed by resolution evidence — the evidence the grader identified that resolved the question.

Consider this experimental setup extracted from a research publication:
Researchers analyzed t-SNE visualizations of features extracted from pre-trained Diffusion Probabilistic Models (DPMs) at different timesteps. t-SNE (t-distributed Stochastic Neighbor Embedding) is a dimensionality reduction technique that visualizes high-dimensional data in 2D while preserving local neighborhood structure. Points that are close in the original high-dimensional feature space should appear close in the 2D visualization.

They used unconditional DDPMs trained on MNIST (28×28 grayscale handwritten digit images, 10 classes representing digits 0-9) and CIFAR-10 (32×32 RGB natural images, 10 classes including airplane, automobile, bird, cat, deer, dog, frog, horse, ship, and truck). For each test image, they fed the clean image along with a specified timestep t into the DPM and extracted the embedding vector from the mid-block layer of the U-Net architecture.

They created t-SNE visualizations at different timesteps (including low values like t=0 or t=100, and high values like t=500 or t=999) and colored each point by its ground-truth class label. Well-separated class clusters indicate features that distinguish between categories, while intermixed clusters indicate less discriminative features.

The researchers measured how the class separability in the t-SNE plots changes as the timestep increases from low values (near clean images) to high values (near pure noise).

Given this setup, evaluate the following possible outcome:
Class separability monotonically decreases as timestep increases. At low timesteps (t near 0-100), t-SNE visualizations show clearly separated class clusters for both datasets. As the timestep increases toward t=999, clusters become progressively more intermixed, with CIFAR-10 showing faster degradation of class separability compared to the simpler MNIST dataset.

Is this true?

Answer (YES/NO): NO